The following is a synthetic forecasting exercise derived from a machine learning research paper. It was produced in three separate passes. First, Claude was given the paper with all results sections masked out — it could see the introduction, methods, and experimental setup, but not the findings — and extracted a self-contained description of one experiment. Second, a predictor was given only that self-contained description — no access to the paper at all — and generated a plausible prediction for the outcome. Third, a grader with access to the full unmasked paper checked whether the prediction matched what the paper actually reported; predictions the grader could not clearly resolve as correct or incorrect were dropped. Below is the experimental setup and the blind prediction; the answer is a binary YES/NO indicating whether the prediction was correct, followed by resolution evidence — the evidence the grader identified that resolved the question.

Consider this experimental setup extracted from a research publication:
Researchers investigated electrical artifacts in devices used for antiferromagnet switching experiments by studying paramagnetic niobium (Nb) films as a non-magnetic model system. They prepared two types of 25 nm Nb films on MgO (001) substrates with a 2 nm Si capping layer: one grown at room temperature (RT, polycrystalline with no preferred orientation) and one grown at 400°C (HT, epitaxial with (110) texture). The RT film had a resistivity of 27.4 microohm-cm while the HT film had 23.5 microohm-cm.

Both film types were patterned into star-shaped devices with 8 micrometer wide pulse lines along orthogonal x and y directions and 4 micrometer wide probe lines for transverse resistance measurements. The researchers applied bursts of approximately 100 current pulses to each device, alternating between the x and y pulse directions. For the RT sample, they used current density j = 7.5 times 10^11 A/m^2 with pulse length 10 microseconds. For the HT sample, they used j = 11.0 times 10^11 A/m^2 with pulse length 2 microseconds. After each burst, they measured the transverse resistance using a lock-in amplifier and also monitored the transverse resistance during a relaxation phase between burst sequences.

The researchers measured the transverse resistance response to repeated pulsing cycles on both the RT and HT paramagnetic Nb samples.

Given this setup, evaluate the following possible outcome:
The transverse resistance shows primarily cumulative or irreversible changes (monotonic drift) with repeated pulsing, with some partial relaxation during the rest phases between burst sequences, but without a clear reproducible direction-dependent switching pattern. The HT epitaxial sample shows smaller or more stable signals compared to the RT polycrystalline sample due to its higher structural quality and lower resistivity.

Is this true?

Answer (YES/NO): NO